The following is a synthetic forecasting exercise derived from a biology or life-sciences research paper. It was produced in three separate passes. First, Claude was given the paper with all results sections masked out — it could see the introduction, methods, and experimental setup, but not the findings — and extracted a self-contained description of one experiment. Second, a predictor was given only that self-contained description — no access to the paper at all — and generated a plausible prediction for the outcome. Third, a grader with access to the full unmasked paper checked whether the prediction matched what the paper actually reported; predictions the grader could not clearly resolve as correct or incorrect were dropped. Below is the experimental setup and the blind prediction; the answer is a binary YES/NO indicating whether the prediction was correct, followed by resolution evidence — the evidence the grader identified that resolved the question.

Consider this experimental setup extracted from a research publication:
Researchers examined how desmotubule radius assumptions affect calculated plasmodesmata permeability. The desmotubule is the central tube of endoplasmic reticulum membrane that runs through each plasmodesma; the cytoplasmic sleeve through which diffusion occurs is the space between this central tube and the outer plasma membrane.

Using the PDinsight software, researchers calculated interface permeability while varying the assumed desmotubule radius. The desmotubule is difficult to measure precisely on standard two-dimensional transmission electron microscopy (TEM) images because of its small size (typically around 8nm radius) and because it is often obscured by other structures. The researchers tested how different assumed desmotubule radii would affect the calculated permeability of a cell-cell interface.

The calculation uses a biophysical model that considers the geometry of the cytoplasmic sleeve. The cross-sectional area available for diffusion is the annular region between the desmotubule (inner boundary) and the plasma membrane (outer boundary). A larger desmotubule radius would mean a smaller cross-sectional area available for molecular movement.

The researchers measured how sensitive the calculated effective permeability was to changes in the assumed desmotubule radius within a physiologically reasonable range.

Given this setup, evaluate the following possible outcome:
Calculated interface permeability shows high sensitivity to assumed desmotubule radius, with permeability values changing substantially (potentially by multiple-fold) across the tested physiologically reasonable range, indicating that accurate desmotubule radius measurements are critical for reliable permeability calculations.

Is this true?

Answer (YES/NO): NO